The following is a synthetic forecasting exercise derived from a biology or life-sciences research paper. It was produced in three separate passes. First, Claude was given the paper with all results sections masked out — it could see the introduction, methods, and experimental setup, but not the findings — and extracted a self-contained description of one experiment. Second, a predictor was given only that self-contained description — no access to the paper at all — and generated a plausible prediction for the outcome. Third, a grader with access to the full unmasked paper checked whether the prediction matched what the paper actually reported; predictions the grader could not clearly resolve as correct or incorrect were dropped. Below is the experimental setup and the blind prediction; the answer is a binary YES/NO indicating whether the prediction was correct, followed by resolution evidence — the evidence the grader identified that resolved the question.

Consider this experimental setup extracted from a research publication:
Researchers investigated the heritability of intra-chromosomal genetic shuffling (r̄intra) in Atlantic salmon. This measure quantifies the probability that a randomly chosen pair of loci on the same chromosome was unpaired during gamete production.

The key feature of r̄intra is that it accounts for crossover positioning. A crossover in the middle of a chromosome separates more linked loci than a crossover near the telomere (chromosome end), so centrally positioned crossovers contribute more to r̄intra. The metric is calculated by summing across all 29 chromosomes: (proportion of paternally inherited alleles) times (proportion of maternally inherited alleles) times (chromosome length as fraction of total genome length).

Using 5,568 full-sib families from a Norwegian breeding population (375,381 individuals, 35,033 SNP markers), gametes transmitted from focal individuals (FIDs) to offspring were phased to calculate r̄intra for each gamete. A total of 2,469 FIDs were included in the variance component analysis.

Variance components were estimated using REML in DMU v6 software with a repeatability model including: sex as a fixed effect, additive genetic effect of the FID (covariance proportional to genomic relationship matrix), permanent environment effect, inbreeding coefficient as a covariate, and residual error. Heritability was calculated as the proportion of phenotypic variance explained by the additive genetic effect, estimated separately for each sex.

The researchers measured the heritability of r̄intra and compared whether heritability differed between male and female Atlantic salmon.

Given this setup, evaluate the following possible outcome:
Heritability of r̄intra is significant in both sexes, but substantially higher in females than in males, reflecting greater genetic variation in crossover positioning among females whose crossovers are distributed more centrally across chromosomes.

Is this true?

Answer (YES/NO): NO